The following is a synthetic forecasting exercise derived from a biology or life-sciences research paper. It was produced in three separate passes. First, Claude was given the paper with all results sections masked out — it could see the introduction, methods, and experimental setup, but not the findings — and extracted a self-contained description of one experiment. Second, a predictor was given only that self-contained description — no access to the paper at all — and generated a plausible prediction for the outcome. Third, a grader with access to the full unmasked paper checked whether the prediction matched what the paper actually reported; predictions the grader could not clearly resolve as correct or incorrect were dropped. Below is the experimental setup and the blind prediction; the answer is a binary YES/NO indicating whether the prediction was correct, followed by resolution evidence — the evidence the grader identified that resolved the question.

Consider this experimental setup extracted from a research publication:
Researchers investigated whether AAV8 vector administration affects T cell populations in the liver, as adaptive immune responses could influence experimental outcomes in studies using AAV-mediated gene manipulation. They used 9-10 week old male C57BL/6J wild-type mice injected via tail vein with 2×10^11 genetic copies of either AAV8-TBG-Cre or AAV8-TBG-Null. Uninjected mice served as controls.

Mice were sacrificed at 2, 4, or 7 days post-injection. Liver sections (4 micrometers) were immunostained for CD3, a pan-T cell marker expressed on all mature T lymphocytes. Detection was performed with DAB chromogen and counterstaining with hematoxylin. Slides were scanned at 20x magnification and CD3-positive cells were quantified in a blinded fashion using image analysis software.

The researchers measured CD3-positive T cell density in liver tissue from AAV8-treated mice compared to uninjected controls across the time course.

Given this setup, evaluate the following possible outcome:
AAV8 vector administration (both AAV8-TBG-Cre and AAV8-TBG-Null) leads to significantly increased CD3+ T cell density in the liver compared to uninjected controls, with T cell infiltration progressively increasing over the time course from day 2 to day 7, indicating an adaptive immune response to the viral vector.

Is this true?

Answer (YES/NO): NO